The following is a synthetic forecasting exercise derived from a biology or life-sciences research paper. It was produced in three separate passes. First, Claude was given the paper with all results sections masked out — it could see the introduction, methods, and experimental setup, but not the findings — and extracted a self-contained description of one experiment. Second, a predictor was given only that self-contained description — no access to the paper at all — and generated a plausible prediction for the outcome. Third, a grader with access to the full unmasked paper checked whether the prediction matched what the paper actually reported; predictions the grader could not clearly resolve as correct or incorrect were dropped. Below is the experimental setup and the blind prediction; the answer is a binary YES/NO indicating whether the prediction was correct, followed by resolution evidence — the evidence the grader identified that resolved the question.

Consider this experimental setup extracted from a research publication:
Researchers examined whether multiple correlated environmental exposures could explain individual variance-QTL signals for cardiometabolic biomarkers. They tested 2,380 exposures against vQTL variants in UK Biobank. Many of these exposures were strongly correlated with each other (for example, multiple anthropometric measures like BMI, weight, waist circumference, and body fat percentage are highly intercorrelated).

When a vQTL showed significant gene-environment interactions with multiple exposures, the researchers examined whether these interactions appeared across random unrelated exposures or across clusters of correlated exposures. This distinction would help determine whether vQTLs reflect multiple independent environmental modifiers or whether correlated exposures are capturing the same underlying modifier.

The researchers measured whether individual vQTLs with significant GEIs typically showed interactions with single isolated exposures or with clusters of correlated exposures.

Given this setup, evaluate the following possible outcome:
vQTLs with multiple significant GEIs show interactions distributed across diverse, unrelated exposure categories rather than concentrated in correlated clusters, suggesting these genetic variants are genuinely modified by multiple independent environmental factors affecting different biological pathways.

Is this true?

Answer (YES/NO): NO